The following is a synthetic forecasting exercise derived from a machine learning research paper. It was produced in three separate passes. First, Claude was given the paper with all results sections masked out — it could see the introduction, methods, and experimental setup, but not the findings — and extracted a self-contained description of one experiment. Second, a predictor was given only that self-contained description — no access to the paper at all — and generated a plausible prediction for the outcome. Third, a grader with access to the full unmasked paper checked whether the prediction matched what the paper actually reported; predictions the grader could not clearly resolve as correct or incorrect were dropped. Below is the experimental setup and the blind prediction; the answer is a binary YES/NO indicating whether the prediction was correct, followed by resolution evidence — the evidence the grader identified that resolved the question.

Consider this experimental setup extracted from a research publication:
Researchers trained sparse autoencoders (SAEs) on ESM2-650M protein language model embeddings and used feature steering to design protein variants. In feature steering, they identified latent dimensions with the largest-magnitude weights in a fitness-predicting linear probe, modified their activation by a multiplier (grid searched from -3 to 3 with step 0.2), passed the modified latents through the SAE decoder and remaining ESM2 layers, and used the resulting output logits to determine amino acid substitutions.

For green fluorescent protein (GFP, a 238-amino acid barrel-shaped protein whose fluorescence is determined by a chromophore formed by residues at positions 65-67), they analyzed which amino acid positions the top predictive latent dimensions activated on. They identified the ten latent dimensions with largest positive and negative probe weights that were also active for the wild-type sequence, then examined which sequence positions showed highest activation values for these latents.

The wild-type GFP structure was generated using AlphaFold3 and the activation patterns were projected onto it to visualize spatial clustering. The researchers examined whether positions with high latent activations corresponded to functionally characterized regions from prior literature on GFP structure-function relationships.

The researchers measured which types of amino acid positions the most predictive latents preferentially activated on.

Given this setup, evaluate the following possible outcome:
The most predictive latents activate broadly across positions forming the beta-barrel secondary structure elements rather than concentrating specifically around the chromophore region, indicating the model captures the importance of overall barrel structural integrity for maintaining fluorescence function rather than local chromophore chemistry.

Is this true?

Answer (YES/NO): NO